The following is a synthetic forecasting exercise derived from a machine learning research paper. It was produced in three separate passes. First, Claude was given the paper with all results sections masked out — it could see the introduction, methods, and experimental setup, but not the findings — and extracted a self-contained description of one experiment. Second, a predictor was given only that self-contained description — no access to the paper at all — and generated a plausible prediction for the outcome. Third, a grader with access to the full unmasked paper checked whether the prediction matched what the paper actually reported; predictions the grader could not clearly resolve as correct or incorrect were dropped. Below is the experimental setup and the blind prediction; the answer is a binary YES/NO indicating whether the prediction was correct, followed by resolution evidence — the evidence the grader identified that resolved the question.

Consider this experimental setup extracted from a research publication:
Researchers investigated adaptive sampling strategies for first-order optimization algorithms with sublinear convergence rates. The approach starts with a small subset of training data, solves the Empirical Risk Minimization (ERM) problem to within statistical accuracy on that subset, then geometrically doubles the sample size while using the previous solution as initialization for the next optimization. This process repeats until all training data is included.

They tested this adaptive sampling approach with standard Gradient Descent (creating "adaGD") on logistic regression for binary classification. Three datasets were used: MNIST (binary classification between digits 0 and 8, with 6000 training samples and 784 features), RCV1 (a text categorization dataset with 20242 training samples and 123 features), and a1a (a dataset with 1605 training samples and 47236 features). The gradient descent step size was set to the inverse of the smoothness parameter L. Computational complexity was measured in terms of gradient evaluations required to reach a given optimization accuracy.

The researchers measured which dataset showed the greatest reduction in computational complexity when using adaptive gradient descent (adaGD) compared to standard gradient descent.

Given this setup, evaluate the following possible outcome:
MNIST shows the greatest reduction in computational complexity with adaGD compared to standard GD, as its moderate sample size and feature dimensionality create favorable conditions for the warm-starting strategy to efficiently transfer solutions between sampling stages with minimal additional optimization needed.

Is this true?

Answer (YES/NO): YES